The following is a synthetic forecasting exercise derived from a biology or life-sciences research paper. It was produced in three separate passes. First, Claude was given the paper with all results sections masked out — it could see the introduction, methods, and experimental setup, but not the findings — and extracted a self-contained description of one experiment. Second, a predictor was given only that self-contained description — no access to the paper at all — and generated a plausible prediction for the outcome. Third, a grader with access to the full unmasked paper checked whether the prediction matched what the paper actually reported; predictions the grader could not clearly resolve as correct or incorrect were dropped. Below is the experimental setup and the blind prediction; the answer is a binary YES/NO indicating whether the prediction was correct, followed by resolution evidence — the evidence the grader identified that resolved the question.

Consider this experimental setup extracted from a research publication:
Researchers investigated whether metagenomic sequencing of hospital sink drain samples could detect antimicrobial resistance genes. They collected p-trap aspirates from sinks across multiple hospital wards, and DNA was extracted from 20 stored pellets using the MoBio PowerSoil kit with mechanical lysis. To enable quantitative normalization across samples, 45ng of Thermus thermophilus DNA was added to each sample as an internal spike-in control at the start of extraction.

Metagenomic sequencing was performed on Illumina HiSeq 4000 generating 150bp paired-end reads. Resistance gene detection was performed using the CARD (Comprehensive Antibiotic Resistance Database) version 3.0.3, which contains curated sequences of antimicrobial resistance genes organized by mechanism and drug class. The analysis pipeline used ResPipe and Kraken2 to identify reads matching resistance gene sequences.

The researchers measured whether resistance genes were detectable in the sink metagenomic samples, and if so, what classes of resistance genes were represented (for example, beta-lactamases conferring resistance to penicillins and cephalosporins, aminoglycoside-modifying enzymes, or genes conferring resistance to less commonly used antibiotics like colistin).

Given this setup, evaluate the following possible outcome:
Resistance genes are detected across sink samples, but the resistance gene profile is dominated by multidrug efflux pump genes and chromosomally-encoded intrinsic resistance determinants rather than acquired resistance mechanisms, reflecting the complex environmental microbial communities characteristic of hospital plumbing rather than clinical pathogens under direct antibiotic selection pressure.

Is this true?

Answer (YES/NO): NO